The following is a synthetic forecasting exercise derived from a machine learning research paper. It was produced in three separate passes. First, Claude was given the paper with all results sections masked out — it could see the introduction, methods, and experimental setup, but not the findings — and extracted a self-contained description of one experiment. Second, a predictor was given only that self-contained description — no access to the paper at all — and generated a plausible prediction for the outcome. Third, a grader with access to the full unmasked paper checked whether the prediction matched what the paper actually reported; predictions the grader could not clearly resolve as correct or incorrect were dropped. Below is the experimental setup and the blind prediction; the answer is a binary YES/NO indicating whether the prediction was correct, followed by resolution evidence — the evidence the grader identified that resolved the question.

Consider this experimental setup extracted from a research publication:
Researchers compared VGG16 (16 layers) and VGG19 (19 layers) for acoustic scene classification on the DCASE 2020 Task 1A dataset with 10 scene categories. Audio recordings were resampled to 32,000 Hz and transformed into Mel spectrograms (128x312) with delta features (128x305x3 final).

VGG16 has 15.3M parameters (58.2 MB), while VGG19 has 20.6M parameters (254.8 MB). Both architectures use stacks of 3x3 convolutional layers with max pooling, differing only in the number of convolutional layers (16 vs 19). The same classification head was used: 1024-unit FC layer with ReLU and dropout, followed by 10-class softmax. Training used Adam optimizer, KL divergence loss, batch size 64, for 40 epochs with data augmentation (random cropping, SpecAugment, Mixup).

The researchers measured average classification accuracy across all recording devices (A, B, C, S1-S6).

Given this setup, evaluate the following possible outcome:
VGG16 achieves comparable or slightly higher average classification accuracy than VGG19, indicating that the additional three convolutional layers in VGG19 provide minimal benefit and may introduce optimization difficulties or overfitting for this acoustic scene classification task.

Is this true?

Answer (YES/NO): YES